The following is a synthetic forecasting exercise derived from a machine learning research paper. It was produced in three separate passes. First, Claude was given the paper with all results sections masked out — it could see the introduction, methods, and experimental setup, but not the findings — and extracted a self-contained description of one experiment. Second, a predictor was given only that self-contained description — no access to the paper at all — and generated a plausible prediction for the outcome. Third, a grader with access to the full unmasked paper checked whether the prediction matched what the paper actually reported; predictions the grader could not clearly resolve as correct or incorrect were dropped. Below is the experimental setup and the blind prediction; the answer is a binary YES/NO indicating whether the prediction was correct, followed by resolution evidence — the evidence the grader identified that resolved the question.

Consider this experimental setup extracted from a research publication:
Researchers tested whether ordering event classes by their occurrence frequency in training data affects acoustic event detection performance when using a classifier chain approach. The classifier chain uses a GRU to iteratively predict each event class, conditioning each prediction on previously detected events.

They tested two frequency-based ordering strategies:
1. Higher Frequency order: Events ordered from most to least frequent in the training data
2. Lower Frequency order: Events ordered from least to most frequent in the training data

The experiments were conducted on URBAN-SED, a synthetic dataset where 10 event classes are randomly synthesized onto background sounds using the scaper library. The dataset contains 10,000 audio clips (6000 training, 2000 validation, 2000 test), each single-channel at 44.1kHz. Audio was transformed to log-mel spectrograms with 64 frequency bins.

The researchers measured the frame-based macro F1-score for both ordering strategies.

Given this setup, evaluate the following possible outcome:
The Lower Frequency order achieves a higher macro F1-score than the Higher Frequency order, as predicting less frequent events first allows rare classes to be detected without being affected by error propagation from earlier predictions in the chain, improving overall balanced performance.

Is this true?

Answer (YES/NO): NO